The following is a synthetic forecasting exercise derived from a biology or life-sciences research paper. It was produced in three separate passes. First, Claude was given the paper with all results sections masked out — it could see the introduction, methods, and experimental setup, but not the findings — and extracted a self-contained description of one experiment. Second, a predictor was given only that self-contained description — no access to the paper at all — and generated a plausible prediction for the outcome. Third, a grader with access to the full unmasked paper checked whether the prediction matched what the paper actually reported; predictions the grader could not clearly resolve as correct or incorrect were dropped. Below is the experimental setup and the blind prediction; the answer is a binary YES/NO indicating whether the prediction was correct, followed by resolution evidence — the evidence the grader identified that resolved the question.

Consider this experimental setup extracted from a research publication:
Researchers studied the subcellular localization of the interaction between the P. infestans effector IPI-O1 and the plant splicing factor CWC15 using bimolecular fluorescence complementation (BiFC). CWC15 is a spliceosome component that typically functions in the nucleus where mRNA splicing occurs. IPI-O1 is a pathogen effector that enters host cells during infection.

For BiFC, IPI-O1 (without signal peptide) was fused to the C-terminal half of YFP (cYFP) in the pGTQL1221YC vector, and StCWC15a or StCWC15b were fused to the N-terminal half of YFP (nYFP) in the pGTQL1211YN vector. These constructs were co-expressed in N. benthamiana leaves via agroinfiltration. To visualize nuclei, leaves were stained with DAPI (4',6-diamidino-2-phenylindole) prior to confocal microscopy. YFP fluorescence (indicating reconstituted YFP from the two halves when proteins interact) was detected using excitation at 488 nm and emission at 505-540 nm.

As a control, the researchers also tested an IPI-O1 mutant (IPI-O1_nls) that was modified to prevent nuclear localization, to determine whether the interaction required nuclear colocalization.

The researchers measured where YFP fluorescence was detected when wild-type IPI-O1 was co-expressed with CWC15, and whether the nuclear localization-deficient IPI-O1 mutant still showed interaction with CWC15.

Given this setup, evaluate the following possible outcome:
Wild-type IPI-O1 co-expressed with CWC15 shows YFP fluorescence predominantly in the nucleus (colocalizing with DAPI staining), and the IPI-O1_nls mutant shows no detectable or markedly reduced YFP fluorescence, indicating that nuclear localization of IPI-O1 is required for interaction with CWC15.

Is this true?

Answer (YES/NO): YES